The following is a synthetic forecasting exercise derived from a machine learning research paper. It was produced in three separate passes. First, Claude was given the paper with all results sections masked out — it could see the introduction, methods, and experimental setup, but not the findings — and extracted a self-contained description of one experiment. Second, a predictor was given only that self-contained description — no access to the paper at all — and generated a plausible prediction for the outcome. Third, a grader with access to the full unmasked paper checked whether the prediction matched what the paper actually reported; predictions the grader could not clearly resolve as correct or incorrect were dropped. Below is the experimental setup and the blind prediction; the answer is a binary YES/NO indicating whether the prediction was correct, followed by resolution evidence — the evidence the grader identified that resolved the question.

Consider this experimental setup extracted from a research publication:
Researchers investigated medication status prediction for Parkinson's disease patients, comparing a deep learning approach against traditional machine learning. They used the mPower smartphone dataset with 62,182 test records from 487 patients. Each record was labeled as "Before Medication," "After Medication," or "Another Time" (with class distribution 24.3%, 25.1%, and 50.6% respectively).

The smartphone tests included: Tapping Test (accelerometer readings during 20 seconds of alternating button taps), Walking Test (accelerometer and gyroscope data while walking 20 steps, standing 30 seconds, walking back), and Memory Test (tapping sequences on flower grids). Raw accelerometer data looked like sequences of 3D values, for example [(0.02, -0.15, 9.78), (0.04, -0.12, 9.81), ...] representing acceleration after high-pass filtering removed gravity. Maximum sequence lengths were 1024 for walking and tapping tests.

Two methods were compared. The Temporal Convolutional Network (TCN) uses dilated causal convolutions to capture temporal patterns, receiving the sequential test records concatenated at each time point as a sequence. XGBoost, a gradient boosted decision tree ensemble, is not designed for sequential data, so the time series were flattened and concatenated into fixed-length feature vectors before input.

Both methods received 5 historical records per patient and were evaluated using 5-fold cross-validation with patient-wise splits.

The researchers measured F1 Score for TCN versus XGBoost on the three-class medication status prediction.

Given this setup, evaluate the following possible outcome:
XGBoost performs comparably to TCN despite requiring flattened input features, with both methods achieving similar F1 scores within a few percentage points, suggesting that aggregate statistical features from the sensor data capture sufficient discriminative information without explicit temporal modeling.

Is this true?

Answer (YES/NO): NO